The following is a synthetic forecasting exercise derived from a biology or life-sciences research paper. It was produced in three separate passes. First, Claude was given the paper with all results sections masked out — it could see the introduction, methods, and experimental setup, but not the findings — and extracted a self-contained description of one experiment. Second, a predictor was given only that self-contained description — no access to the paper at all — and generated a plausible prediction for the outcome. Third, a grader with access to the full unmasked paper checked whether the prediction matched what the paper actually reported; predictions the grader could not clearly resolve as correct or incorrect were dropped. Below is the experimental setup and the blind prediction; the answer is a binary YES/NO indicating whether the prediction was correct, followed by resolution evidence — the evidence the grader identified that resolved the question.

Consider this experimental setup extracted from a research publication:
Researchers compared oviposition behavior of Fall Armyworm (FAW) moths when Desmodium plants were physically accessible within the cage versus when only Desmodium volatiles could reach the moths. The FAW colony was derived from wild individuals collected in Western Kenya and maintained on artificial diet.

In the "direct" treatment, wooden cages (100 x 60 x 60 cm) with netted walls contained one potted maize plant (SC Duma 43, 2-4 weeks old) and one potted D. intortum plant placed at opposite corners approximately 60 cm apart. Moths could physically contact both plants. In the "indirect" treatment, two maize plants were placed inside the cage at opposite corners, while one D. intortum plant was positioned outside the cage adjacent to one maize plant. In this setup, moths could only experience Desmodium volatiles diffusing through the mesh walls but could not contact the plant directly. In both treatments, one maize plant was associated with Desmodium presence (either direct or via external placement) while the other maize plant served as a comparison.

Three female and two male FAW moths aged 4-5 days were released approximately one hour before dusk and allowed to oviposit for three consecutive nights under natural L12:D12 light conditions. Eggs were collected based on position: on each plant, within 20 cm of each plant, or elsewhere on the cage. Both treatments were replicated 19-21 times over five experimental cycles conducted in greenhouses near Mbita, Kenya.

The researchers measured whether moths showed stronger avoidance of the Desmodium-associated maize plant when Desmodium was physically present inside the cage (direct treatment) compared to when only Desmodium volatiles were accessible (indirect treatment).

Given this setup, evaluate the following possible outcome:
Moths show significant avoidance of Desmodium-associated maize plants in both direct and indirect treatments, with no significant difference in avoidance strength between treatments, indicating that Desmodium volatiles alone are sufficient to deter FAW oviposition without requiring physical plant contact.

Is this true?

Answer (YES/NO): NO